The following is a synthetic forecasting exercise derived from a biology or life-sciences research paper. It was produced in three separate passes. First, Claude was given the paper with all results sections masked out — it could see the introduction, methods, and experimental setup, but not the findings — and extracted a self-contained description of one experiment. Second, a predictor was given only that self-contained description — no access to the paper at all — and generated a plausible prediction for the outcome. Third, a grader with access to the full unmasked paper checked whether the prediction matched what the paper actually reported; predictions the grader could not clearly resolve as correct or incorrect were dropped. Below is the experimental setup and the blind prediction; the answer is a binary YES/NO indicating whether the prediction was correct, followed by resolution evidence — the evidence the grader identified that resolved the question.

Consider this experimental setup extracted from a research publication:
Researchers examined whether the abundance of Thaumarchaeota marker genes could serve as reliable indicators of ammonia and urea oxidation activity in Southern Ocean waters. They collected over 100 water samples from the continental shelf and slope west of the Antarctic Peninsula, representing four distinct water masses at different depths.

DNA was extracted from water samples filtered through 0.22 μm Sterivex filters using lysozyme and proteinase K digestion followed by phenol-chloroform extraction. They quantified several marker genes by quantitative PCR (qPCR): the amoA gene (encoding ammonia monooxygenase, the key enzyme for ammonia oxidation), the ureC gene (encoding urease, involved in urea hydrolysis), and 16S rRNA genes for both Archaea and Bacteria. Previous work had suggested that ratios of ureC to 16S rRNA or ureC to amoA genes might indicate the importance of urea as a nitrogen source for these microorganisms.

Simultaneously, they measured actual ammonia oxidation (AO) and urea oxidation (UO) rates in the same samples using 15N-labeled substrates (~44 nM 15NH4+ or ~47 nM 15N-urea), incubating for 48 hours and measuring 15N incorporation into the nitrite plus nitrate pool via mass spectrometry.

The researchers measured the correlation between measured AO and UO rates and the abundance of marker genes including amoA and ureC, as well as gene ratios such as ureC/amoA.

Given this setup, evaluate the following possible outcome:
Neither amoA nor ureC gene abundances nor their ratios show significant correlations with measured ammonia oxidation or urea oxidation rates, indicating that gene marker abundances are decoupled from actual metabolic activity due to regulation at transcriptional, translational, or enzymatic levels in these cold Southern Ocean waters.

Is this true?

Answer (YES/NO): YES